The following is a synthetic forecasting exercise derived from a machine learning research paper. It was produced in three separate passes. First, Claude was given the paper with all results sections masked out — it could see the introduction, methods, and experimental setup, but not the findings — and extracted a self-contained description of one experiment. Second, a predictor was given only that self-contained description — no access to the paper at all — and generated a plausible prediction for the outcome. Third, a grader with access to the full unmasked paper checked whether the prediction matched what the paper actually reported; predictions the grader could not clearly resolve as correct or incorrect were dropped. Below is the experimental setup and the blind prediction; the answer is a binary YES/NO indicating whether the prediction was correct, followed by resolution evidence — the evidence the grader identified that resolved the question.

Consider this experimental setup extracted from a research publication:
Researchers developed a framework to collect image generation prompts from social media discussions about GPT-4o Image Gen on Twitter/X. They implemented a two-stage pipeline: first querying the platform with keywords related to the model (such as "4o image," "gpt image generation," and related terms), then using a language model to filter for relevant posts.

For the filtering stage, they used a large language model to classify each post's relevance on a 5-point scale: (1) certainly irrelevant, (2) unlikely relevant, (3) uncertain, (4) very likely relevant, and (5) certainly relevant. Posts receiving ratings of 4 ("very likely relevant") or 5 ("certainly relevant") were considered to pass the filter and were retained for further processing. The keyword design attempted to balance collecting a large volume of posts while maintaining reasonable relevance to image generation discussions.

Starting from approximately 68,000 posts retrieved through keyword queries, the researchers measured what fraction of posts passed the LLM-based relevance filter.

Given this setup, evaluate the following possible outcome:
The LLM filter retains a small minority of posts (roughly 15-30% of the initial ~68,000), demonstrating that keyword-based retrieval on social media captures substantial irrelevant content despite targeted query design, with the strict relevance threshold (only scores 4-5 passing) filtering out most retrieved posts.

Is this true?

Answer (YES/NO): NO